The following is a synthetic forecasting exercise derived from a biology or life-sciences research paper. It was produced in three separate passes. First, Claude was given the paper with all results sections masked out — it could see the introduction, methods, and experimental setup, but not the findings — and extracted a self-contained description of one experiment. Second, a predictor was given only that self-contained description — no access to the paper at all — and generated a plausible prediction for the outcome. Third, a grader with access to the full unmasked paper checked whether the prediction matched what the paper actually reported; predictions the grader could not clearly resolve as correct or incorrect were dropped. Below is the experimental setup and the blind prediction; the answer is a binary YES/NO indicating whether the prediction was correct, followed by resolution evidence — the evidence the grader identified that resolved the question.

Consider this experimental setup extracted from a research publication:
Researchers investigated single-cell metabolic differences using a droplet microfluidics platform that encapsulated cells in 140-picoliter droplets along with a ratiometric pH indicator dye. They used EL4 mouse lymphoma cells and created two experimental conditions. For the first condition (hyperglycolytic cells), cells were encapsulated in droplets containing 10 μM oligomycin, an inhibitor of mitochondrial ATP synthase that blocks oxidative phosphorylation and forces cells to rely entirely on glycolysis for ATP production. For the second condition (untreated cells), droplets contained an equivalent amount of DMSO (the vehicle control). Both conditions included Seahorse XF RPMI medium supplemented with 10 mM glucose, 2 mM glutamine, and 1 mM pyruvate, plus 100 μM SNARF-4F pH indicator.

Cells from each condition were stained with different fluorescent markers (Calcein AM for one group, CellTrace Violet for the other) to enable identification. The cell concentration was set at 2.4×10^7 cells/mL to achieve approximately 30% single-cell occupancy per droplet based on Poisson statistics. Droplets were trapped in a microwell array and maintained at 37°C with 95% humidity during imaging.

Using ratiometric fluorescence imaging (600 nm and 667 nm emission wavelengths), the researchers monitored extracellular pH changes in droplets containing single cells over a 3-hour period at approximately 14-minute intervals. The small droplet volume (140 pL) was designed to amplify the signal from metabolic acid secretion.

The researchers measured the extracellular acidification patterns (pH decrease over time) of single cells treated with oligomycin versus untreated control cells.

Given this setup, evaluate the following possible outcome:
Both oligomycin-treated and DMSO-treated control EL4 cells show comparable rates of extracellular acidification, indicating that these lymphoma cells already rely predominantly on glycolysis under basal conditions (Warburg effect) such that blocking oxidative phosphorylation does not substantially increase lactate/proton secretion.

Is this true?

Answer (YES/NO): NO